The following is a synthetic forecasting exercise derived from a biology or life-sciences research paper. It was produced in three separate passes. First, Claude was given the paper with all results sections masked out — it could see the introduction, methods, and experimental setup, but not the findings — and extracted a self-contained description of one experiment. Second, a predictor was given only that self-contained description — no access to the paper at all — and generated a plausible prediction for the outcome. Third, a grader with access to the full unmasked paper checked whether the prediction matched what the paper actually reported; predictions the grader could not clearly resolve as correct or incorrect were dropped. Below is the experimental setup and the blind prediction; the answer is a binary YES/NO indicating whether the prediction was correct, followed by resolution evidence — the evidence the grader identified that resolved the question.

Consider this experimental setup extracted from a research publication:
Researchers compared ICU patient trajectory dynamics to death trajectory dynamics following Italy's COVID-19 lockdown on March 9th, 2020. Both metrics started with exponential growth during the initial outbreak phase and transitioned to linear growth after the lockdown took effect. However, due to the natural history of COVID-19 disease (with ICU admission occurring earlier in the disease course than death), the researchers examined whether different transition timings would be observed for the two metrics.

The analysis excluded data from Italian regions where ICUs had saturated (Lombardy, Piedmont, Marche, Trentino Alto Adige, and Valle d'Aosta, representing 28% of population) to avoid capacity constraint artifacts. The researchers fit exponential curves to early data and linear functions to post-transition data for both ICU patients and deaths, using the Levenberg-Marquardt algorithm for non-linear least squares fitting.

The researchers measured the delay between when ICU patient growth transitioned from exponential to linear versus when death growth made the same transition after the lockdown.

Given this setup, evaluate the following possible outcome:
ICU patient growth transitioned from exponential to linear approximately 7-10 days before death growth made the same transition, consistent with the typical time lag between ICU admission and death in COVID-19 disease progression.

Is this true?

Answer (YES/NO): NO